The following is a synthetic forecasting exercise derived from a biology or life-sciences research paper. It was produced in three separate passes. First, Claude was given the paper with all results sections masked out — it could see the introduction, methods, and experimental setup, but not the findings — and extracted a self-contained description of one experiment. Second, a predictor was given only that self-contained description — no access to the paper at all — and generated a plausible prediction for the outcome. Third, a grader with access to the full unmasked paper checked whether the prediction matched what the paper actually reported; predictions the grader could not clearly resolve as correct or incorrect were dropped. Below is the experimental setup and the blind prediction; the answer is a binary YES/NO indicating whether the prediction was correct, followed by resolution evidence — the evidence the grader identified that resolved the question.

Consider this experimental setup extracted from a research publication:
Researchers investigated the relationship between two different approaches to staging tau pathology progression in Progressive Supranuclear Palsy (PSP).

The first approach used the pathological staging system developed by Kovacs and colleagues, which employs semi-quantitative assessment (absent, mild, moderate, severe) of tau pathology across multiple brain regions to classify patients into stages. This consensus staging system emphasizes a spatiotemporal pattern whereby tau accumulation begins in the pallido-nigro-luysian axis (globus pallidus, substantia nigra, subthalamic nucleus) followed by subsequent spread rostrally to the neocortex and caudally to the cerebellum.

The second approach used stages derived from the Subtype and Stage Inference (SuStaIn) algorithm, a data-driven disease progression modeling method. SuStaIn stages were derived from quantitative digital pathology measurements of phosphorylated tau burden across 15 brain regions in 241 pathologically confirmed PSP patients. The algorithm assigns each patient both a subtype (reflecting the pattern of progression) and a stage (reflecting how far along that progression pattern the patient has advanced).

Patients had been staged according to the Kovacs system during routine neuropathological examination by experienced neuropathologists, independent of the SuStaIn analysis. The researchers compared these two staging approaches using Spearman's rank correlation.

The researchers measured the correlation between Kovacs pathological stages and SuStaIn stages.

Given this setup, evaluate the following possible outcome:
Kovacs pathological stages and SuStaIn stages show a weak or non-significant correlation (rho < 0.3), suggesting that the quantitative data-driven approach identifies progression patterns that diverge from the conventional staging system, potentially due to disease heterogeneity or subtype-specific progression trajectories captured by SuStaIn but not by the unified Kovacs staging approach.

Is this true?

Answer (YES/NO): NO